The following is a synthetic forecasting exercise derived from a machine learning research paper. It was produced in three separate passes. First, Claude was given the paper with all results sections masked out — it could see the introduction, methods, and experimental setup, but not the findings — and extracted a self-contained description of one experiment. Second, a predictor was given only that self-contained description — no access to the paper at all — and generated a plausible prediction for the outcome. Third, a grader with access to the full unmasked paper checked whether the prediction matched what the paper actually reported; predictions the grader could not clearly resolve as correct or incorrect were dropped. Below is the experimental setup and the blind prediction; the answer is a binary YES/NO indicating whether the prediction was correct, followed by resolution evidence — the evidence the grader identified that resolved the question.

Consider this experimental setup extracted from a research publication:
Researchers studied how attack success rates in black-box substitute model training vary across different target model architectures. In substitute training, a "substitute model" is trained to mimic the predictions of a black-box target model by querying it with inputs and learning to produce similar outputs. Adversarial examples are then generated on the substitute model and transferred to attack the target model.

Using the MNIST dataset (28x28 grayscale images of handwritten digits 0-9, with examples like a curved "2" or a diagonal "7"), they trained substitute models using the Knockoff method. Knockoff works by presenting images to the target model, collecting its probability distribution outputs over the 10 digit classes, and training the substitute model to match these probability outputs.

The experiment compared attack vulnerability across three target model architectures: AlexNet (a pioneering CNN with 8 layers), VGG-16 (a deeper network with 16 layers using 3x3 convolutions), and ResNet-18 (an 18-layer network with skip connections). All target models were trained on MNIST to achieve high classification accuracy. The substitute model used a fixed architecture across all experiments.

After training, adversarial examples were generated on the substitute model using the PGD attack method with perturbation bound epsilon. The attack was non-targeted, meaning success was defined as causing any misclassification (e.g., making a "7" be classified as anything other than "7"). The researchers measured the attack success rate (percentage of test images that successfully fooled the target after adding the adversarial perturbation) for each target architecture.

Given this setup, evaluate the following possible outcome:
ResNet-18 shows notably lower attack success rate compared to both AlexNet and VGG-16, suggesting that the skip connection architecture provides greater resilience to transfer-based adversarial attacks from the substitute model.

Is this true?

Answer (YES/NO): NO